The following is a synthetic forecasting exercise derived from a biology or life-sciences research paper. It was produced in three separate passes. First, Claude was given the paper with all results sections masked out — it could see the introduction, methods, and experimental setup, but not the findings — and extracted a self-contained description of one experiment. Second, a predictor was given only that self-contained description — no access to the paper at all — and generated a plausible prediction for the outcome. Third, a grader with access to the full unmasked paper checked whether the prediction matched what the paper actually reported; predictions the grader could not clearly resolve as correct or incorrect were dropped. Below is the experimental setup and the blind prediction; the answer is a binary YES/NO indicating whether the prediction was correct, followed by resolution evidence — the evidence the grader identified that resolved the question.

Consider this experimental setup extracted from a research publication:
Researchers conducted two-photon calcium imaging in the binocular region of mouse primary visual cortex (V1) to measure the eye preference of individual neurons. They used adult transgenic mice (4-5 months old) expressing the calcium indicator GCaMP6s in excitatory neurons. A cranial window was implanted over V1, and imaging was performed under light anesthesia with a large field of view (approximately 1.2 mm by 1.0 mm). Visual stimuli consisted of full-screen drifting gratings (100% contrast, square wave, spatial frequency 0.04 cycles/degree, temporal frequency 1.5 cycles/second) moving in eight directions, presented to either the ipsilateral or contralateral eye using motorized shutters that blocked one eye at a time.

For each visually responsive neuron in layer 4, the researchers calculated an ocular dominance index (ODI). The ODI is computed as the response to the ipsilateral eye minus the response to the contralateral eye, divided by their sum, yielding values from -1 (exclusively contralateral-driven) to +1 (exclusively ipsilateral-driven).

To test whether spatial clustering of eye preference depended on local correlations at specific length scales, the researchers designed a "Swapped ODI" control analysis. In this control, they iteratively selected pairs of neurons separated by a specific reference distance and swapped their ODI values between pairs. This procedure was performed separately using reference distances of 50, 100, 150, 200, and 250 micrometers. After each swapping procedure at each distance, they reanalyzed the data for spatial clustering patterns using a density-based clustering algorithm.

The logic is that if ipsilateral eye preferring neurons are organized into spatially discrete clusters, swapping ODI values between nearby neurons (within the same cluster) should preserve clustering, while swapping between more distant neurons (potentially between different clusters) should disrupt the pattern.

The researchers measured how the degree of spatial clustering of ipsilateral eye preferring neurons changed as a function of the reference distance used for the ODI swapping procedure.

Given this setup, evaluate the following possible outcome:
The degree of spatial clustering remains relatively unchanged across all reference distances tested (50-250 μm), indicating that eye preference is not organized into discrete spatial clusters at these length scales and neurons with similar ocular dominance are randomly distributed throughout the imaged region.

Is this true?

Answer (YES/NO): NO